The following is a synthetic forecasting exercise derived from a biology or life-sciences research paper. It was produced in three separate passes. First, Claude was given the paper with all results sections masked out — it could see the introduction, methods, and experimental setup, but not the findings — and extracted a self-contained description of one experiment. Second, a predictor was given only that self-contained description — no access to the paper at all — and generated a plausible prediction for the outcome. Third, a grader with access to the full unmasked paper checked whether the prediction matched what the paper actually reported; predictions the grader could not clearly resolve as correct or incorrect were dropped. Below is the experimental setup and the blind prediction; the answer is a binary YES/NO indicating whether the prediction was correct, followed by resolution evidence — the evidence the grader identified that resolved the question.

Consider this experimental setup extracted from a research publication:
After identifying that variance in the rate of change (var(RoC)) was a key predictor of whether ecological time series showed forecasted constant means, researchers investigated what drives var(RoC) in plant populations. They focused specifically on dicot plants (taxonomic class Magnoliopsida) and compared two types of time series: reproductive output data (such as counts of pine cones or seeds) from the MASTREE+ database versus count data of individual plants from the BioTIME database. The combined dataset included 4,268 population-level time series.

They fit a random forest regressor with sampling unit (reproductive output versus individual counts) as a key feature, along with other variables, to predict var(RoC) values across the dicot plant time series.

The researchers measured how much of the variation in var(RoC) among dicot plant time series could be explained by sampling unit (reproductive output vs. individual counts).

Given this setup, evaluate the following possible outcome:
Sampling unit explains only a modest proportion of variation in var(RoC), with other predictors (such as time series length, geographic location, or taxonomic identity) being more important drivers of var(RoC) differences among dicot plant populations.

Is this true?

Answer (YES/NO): NO